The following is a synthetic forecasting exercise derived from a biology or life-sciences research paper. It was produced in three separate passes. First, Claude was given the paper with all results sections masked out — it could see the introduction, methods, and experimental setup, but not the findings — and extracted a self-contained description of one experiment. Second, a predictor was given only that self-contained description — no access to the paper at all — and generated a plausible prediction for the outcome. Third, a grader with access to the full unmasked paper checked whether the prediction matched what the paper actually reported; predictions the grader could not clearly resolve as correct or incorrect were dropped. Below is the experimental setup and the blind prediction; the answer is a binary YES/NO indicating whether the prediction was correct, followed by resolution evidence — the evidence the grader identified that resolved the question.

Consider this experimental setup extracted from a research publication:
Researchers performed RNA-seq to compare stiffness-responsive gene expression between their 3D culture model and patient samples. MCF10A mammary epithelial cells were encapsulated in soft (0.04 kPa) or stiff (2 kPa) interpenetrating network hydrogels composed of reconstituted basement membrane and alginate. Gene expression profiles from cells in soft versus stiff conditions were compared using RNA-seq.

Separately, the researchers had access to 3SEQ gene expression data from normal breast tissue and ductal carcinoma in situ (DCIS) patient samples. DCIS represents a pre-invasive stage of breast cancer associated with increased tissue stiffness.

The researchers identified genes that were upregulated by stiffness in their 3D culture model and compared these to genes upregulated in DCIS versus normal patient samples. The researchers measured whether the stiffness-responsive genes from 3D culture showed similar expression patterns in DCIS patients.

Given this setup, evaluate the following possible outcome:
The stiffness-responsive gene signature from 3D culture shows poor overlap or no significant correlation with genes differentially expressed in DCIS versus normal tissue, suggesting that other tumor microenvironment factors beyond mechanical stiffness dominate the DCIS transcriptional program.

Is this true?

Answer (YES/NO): NO